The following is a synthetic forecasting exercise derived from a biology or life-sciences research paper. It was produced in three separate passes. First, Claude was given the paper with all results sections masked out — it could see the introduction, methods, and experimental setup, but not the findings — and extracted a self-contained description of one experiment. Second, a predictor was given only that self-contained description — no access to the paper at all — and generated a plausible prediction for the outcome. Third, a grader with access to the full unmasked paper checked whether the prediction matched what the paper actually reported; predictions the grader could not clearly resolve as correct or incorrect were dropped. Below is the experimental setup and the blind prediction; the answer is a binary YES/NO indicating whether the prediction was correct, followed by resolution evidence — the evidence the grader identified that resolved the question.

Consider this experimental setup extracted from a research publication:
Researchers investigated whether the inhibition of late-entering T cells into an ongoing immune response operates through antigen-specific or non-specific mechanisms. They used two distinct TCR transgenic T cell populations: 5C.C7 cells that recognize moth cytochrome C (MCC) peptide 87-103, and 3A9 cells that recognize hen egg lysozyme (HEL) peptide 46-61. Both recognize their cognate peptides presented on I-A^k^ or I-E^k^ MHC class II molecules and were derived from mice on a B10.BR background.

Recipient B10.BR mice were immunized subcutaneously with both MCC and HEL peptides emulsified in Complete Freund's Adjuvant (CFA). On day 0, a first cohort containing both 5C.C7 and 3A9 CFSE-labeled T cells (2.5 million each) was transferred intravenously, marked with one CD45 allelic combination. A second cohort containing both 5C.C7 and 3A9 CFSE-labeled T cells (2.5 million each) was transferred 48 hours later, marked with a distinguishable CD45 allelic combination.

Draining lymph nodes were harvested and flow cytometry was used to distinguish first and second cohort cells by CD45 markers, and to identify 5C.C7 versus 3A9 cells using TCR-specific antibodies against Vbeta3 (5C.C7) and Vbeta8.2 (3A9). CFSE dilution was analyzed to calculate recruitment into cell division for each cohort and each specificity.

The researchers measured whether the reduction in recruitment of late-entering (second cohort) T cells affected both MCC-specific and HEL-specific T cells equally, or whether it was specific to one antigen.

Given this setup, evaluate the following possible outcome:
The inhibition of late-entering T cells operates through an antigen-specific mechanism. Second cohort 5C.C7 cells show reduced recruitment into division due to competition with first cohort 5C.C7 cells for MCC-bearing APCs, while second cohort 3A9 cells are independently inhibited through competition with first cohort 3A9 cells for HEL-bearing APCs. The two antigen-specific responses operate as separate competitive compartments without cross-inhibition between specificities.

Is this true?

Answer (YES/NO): YES